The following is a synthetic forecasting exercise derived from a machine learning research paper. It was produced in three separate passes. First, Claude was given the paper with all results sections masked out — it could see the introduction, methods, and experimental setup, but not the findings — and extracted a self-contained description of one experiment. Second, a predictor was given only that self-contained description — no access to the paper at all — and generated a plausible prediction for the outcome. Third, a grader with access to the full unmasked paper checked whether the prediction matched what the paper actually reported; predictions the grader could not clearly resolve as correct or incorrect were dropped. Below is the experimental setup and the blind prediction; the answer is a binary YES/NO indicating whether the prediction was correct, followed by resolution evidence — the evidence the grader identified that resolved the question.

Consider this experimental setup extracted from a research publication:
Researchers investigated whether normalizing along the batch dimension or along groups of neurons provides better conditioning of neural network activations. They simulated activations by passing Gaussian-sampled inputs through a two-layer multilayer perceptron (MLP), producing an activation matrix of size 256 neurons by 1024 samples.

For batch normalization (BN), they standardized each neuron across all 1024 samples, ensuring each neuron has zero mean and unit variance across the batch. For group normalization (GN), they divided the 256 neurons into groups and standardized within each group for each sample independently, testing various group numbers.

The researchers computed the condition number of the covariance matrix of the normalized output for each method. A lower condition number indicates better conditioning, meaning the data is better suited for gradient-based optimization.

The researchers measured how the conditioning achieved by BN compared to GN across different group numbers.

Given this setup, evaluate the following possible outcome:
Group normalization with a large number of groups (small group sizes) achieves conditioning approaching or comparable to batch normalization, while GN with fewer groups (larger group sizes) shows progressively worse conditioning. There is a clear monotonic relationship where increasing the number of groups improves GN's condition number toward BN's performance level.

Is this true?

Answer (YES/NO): NO